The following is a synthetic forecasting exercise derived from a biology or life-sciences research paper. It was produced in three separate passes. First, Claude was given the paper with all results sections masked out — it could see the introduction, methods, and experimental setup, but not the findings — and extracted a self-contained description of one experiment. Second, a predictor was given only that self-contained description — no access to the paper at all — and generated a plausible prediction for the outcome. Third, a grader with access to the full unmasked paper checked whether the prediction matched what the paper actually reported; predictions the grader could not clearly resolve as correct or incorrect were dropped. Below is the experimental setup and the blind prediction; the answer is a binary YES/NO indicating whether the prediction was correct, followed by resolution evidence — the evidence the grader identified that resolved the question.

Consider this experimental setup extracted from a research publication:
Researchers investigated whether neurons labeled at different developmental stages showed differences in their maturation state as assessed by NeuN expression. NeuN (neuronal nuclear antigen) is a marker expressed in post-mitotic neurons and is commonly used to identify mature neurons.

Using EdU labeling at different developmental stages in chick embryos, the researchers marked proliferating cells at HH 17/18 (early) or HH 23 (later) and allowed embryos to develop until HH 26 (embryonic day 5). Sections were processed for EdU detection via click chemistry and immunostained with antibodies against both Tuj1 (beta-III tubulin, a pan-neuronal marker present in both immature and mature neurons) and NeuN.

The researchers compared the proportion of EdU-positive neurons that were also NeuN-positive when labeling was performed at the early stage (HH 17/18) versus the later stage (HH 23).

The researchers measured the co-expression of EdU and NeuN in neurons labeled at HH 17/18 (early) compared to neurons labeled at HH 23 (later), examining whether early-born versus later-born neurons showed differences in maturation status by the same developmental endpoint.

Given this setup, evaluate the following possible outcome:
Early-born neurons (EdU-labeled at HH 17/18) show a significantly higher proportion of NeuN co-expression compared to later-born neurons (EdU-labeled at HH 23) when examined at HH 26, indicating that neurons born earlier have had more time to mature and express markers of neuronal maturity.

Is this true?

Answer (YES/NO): YES